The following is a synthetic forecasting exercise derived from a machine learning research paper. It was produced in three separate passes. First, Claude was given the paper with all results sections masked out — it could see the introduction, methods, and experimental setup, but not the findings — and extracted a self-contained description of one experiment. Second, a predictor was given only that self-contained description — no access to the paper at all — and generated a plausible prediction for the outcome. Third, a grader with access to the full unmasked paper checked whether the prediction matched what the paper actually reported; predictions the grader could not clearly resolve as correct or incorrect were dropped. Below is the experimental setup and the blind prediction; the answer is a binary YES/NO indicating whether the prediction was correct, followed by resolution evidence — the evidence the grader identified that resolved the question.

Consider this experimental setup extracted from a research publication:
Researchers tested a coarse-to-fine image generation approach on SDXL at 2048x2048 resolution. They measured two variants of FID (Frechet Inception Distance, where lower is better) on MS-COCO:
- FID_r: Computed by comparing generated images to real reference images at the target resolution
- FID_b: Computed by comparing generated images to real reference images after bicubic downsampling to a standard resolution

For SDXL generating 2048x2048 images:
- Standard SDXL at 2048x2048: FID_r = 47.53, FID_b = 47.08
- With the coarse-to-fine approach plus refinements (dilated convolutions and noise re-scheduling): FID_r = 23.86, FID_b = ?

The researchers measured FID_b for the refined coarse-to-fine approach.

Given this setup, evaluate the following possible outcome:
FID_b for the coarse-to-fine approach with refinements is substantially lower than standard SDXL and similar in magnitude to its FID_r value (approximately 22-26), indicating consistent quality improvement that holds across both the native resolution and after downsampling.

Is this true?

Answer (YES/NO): NO